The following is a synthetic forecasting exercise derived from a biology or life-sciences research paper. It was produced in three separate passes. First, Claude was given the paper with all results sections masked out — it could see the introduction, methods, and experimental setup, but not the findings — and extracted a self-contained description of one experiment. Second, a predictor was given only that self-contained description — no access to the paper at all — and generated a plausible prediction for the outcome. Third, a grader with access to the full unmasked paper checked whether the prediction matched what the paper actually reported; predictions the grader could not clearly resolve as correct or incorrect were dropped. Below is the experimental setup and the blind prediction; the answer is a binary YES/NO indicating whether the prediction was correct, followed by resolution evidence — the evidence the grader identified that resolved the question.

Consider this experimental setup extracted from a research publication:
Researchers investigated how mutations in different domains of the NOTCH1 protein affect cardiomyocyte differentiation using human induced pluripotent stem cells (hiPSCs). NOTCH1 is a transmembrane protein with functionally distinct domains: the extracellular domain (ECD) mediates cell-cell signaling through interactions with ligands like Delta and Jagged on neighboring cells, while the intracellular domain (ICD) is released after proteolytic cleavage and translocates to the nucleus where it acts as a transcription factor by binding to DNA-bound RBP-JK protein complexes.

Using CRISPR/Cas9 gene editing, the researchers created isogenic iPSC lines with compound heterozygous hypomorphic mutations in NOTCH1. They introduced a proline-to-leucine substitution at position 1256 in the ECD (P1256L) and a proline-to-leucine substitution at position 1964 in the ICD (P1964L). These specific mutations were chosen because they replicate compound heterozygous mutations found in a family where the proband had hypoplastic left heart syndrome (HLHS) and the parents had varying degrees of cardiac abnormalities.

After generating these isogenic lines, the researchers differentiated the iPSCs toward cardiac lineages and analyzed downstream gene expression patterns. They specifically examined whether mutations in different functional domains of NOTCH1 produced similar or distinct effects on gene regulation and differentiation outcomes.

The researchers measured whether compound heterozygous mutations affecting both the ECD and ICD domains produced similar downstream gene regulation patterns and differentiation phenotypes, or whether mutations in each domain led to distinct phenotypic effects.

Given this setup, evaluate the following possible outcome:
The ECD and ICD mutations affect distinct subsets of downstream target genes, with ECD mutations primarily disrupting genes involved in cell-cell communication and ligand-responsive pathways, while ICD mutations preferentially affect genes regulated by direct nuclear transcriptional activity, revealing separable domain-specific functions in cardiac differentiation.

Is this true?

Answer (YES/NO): NO